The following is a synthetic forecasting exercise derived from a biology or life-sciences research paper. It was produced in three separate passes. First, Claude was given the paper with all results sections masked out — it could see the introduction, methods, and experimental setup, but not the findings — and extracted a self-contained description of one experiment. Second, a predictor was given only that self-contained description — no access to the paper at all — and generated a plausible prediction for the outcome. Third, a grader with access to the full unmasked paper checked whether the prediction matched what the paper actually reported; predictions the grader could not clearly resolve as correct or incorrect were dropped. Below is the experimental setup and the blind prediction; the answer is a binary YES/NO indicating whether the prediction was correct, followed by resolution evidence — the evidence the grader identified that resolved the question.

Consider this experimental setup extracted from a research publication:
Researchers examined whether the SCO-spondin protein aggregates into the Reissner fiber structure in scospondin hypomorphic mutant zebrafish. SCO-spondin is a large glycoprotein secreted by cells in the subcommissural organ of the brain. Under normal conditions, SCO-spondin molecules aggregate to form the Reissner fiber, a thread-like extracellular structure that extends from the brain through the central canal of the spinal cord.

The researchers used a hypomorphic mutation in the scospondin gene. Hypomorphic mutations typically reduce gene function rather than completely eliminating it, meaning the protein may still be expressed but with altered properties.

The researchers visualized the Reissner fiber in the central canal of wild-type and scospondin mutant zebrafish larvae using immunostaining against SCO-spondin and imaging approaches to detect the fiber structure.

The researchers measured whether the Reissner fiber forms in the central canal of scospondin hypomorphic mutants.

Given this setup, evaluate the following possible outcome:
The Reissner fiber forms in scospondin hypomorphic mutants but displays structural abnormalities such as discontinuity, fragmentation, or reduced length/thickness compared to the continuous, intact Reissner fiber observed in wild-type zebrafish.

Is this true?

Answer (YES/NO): NO